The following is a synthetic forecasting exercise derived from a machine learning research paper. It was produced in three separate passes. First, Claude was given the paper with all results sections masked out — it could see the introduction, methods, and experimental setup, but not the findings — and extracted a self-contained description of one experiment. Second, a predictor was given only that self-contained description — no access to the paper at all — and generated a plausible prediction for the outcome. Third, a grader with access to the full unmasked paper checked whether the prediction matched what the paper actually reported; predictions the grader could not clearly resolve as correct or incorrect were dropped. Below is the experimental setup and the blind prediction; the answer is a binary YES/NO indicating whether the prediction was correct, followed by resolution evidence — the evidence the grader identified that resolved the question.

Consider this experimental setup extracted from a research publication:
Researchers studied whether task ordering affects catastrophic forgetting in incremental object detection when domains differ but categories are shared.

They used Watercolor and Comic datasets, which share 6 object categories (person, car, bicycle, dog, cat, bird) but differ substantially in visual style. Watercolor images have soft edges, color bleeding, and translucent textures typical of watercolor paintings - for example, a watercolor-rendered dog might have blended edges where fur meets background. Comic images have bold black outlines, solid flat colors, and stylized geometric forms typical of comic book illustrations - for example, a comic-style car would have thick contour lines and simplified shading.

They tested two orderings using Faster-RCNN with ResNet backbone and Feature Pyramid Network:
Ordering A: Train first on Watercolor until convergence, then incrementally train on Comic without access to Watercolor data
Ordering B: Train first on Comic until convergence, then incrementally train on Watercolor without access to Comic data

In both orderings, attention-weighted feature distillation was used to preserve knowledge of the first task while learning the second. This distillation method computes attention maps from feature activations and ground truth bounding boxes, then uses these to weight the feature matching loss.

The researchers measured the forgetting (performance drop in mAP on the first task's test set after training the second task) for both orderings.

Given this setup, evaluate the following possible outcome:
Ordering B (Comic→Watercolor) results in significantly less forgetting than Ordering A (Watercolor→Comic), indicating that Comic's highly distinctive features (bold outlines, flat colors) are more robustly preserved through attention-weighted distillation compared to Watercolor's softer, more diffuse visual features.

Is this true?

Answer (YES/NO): NO